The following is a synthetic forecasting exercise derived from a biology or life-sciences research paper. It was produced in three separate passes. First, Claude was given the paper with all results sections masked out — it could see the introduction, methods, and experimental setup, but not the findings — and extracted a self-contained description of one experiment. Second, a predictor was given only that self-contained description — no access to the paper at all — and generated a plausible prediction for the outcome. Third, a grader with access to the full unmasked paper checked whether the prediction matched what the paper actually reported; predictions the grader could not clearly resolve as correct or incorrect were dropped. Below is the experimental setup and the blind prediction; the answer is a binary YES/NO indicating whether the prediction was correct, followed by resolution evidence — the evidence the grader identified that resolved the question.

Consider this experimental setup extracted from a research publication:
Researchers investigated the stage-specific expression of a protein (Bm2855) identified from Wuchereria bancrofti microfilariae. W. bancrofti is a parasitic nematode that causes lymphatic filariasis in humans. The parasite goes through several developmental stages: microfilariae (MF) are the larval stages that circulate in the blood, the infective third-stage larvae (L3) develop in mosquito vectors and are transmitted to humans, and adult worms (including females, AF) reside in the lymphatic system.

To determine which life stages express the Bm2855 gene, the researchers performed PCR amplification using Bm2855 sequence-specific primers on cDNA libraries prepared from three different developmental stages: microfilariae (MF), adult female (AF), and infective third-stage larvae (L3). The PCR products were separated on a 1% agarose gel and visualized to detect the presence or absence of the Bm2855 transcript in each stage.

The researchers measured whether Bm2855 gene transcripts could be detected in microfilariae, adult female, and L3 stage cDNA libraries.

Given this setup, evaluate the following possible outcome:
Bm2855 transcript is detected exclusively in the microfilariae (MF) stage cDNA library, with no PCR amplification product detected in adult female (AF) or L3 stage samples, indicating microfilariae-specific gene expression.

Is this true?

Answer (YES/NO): NO